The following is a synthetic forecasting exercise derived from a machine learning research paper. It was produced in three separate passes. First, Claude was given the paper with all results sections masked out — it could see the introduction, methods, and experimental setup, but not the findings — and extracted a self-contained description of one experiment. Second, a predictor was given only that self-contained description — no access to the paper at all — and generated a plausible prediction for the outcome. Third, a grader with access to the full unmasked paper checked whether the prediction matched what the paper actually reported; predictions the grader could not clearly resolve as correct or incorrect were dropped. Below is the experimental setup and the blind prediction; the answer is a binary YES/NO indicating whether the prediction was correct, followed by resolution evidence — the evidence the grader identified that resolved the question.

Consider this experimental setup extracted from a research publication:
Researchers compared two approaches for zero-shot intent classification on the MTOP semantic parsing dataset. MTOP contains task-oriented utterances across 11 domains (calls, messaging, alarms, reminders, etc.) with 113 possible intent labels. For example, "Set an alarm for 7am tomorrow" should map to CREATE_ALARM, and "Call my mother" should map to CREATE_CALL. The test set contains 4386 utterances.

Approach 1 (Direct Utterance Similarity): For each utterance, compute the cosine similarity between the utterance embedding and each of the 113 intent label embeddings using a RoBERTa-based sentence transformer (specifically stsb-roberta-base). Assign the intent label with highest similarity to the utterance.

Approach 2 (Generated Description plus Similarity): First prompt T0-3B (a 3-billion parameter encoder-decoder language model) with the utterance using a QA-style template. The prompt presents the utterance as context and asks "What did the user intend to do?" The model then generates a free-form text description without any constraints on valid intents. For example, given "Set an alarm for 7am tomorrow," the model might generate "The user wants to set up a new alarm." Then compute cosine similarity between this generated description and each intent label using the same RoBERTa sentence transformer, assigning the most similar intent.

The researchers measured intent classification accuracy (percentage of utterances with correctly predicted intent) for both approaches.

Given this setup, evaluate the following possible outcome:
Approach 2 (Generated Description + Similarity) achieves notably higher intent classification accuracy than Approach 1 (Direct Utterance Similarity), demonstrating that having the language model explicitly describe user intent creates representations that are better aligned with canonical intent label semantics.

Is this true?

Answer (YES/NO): YES